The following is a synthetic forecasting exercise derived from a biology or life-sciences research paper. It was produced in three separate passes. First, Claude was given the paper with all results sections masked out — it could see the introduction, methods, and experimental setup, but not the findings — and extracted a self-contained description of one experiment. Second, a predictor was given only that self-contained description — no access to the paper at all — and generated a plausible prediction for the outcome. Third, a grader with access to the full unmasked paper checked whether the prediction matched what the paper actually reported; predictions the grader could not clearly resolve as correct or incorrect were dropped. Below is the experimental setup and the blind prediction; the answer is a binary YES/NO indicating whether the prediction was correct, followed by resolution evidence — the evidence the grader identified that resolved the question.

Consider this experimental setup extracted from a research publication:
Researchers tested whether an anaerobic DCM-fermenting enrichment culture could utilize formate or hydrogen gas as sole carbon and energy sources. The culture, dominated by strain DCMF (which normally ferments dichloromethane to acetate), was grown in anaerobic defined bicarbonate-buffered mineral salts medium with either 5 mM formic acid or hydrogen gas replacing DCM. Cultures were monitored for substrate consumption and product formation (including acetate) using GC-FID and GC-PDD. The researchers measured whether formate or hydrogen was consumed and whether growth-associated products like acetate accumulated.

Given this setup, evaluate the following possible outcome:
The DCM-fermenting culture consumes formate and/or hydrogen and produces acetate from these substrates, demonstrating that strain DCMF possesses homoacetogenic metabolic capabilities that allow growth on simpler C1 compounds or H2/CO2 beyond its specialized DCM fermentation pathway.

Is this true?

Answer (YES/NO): NO